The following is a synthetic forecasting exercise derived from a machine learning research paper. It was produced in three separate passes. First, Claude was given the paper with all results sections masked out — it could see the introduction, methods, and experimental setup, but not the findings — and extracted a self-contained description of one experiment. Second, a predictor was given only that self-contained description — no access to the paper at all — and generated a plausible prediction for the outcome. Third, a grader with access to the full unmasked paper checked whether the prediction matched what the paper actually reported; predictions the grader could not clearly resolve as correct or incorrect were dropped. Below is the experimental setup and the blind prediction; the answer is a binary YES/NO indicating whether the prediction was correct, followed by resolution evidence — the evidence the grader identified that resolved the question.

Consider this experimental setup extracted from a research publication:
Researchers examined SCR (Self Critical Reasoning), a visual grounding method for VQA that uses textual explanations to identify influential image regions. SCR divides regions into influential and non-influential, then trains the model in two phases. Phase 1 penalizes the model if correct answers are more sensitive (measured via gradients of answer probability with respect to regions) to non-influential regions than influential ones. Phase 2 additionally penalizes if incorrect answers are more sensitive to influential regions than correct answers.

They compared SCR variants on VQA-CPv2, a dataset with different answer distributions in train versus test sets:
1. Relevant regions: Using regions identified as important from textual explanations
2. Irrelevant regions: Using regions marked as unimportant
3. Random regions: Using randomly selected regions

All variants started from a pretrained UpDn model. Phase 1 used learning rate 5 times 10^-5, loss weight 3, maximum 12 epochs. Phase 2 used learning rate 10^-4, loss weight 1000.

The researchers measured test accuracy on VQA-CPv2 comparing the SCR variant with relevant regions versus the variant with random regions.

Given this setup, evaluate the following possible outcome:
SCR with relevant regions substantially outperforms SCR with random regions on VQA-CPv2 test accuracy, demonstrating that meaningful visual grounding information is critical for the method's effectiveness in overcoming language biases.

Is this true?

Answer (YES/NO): NO